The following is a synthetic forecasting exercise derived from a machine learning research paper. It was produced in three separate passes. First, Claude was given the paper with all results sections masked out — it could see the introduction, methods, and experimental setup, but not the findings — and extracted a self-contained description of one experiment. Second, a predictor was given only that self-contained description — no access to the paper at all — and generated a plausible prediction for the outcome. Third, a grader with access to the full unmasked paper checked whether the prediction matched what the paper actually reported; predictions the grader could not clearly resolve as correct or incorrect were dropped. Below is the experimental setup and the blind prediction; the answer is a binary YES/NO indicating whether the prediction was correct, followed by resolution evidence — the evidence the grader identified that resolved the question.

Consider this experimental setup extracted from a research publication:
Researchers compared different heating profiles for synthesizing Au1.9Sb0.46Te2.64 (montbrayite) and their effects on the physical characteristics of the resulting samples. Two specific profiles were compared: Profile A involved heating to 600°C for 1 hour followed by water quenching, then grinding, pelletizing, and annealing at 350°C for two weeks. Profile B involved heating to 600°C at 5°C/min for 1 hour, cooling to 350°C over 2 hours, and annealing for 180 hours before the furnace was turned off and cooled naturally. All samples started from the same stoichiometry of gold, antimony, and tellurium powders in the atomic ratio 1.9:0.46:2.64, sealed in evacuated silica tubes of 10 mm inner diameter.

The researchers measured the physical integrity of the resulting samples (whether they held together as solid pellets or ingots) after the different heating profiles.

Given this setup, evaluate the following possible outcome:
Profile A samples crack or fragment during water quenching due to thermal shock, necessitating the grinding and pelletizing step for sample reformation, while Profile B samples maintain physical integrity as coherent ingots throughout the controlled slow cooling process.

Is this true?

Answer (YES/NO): NO